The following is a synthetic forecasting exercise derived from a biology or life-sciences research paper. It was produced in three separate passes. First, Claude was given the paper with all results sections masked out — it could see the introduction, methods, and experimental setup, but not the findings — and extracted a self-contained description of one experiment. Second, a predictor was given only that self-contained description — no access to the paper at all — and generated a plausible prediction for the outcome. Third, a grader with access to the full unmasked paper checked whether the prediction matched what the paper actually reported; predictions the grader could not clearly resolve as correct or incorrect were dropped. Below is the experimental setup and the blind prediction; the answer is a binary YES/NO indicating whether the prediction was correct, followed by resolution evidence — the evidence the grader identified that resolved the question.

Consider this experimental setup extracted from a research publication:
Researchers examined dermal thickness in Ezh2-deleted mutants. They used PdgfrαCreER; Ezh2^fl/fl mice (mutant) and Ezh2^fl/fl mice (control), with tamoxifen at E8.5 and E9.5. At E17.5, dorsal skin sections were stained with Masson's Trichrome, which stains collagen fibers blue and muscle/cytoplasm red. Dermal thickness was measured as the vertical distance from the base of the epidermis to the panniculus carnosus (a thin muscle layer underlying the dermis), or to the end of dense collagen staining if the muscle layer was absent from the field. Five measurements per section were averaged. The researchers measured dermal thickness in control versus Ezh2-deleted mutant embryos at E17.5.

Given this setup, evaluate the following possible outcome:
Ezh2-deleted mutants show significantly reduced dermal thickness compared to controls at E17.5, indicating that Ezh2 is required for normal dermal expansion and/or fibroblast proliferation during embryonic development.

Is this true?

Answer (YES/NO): NO